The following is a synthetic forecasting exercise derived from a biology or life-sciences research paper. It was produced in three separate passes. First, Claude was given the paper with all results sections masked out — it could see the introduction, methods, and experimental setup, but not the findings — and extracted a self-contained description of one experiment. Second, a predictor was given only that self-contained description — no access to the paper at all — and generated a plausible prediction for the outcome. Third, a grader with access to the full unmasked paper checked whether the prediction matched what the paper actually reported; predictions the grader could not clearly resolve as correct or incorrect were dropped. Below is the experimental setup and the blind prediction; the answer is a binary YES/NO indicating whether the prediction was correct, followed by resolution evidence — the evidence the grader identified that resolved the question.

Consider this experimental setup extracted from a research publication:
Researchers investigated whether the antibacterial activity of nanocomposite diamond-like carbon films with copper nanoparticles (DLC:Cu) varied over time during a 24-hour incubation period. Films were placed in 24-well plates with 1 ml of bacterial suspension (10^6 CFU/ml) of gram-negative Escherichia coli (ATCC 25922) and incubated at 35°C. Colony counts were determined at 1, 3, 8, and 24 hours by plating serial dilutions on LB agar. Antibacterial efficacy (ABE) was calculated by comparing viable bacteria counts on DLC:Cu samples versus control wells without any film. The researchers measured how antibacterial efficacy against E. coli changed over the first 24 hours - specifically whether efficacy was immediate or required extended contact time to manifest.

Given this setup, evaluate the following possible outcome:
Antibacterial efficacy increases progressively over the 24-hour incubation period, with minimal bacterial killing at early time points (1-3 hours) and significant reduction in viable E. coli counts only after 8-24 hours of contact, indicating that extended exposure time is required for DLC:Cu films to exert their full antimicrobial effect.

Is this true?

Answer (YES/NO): NO